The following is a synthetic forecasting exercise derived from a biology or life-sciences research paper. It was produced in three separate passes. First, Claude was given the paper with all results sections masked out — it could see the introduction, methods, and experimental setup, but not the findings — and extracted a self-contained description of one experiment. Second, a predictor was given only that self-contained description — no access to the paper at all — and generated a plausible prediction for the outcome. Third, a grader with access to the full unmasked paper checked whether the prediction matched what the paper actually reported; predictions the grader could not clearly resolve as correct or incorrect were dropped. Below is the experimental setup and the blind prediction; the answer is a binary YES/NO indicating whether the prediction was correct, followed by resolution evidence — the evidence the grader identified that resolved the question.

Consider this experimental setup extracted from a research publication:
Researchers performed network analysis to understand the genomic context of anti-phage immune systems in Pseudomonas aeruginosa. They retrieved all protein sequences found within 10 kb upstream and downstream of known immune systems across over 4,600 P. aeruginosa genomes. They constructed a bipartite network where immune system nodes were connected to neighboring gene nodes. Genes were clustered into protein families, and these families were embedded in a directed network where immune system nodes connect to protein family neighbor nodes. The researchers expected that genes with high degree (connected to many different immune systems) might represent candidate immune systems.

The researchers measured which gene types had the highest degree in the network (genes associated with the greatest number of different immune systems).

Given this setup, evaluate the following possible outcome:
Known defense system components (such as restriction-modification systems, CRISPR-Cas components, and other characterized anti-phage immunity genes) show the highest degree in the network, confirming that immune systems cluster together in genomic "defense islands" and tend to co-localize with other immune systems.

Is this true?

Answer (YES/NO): NO